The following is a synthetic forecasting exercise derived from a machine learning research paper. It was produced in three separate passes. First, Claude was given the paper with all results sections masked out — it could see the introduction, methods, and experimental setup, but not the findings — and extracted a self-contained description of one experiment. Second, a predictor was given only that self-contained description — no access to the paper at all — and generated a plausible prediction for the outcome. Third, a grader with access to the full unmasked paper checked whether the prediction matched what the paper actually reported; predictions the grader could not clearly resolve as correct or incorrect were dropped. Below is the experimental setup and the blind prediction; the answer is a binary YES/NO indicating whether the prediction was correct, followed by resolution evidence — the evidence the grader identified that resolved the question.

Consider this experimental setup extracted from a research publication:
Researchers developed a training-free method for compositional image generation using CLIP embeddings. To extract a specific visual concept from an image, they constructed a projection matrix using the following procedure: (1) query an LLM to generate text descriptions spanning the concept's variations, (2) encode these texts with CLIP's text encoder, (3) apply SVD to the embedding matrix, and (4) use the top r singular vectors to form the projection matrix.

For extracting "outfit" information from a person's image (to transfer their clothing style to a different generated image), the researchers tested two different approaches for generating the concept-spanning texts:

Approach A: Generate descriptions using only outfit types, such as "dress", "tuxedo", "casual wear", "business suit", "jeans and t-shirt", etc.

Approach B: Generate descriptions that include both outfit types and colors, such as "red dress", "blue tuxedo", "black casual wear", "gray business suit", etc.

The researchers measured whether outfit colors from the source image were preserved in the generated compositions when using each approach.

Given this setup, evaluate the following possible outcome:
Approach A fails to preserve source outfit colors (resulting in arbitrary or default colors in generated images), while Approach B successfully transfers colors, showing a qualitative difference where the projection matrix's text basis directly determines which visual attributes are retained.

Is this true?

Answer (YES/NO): NO